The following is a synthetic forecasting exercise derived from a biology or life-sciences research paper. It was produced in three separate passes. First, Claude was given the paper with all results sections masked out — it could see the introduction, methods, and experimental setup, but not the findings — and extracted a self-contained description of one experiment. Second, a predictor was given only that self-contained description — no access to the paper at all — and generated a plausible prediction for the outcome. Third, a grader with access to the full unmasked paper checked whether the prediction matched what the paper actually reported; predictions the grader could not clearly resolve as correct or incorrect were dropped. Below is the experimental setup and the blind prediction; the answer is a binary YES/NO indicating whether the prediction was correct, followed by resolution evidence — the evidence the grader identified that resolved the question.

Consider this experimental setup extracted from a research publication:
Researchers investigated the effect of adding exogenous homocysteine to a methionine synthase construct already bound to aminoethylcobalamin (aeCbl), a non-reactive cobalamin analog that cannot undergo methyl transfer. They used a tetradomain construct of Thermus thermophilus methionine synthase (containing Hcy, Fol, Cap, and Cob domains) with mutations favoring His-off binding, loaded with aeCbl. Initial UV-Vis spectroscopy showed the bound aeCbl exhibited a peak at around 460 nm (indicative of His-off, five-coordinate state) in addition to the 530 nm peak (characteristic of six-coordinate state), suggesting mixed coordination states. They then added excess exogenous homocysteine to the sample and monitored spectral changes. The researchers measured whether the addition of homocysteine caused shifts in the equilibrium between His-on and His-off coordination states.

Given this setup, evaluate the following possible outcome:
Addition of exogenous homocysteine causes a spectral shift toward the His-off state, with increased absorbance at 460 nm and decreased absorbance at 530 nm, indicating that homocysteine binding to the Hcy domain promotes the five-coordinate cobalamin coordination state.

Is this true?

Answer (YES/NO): NO